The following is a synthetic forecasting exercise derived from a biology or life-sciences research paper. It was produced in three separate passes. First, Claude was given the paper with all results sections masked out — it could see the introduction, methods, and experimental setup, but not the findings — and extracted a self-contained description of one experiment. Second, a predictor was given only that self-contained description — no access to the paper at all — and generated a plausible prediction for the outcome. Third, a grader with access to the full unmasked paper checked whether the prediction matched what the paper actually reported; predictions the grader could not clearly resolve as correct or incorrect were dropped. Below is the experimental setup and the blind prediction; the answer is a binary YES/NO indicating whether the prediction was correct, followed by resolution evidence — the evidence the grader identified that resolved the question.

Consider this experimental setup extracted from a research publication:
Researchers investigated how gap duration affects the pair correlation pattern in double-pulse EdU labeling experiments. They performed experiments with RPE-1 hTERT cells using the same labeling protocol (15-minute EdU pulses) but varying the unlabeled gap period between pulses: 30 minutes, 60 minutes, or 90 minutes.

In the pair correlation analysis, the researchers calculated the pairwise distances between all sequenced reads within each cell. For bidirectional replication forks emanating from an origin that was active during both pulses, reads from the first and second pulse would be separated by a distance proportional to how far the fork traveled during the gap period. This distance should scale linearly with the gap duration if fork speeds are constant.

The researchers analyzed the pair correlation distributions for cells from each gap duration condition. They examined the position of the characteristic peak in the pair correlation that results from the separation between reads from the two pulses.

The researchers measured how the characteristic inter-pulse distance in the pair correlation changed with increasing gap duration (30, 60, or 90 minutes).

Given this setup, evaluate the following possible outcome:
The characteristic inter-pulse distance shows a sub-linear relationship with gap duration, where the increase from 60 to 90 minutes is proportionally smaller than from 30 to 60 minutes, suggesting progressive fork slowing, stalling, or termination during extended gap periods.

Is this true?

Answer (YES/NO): NO